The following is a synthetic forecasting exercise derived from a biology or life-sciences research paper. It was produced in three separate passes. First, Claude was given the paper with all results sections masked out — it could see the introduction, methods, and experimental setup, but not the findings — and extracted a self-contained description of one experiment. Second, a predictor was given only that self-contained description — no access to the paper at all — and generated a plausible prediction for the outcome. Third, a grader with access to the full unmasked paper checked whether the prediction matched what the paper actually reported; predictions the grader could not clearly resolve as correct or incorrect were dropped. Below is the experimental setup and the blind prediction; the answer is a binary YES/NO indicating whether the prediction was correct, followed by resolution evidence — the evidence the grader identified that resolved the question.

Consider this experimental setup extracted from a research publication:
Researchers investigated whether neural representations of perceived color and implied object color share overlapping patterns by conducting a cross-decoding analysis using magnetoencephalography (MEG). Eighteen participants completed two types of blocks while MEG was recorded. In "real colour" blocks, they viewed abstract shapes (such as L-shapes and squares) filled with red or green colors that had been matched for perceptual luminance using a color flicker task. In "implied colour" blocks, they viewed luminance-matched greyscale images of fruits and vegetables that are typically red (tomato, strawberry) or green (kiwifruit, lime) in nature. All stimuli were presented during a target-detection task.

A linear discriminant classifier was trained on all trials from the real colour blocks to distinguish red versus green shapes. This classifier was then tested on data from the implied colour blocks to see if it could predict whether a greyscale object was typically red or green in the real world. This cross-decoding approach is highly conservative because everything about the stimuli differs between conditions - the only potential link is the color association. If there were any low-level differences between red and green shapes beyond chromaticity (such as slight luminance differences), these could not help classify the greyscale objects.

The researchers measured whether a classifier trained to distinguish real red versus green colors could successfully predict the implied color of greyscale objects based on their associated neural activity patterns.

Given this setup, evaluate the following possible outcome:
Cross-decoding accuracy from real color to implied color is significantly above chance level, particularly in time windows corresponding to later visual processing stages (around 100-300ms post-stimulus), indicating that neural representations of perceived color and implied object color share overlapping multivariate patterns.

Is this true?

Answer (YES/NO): NO